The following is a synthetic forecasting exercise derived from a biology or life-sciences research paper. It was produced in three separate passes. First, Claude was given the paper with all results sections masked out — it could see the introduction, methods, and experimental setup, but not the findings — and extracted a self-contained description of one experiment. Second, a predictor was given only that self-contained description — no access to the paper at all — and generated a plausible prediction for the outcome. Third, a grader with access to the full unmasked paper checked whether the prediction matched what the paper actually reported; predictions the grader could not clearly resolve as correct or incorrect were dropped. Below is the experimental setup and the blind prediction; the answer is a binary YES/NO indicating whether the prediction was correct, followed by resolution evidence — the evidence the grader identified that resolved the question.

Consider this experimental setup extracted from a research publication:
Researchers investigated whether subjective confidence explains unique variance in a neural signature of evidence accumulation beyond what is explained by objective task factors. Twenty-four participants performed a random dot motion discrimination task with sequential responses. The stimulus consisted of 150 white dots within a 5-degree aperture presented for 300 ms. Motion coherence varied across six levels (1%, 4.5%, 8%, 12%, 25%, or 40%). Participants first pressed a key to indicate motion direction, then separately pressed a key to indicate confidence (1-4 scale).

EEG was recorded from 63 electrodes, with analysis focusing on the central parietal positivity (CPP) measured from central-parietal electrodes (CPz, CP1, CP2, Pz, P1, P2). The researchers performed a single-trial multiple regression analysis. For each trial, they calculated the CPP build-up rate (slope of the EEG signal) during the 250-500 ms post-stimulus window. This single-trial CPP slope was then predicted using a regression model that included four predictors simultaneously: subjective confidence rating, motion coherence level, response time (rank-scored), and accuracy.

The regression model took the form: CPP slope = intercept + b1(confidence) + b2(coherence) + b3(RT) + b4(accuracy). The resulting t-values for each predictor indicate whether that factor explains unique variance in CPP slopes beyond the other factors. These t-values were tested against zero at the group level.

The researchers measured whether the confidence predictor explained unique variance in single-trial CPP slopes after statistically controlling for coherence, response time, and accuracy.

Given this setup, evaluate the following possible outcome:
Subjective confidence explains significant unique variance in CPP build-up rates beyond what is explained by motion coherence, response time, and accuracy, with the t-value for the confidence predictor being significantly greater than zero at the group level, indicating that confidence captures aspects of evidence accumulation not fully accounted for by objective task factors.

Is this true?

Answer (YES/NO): YES